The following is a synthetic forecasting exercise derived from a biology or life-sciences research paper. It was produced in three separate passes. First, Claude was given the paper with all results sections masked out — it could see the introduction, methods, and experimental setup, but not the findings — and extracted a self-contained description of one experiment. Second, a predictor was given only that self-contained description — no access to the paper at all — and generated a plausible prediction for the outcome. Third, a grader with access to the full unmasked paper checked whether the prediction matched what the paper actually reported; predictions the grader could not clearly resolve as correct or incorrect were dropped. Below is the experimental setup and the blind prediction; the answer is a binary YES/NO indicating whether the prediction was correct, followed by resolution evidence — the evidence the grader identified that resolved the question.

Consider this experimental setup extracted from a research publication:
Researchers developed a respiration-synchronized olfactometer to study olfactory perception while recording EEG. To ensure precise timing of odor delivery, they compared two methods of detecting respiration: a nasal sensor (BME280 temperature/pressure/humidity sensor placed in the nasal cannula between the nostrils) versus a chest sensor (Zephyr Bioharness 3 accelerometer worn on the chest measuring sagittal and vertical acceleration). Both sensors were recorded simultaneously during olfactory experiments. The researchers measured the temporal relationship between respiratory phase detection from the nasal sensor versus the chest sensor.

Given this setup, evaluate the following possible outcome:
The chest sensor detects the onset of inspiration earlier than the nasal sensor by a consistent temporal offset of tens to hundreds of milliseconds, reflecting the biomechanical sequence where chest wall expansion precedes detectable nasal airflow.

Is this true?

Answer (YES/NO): NO